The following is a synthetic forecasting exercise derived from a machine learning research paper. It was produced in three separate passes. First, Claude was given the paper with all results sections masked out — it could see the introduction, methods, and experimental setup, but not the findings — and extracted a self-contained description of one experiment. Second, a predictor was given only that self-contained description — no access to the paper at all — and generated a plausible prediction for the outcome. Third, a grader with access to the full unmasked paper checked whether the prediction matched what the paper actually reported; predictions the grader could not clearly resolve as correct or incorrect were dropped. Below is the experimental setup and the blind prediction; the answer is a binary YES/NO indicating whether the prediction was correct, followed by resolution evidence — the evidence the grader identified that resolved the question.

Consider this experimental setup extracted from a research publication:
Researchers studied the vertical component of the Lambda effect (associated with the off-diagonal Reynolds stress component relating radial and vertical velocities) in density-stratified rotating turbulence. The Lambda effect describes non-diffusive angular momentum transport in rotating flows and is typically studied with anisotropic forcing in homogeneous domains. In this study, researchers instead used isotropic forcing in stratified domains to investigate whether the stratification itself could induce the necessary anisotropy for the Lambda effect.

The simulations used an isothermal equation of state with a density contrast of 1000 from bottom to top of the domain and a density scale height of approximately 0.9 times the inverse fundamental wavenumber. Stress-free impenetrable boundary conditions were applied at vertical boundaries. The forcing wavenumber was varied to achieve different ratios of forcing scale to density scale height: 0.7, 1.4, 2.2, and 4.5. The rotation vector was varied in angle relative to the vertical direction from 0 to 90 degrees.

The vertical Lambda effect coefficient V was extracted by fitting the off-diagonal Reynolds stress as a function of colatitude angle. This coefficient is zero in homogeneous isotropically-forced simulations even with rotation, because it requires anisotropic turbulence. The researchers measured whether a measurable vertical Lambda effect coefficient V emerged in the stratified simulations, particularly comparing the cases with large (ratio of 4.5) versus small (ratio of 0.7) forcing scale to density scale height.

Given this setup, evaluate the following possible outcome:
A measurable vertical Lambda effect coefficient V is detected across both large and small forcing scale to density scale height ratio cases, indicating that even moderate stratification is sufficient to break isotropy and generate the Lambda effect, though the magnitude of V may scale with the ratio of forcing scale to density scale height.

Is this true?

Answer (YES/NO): YES